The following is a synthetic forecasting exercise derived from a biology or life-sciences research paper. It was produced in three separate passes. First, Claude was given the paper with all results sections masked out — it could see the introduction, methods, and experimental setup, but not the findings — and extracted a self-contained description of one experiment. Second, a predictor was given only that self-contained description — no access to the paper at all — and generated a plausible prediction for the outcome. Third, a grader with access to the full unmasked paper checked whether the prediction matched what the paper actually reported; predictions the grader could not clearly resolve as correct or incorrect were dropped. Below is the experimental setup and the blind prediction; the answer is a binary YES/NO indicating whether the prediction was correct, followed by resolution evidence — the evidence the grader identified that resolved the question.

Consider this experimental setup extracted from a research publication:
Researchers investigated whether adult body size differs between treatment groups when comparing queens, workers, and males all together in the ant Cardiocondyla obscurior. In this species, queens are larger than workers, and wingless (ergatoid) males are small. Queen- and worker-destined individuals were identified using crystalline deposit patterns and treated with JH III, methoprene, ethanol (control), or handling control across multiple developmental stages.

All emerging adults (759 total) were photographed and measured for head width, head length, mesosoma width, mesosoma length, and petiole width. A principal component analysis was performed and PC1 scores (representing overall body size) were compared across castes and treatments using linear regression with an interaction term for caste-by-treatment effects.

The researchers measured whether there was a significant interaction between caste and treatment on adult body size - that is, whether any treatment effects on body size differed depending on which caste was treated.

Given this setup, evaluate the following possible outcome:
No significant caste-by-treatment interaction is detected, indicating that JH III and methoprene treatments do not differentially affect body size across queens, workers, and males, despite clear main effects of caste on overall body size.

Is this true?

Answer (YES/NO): NO